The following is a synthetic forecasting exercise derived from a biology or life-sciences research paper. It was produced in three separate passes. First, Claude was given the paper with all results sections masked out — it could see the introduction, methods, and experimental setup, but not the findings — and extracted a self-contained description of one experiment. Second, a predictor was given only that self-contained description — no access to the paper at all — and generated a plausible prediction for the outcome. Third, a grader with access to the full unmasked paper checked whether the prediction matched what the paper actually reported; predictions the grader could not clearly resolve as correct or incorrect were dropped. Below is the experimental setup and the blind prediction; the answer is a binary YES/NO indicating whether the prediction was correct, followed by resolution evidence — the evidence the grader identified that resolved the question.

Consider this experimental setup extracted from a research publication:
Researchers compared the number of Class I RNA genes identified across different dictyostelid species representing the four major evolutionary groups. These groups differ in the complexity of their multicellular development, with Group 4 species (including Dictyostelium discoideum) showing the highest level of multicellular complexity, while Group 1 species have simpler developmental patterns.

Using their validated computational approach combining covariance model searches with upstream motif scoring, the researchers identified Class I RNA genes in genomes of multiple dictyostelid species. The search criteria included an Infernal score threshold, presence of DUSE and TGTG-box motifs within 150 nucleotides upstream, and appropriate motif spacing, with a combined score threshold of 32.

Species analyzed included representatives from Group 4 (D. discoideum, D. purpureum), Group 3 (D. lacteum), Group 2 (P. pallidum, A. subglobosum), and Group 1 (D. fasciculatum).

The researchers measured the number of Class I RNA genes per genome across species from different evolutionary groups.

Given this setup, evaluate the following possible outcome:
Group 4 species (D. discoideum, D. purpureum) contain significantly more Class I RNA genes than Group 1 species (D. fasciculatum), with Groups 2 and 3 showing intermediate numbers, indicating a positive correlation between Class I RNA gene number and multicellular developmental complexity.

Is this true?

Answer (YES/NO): YES